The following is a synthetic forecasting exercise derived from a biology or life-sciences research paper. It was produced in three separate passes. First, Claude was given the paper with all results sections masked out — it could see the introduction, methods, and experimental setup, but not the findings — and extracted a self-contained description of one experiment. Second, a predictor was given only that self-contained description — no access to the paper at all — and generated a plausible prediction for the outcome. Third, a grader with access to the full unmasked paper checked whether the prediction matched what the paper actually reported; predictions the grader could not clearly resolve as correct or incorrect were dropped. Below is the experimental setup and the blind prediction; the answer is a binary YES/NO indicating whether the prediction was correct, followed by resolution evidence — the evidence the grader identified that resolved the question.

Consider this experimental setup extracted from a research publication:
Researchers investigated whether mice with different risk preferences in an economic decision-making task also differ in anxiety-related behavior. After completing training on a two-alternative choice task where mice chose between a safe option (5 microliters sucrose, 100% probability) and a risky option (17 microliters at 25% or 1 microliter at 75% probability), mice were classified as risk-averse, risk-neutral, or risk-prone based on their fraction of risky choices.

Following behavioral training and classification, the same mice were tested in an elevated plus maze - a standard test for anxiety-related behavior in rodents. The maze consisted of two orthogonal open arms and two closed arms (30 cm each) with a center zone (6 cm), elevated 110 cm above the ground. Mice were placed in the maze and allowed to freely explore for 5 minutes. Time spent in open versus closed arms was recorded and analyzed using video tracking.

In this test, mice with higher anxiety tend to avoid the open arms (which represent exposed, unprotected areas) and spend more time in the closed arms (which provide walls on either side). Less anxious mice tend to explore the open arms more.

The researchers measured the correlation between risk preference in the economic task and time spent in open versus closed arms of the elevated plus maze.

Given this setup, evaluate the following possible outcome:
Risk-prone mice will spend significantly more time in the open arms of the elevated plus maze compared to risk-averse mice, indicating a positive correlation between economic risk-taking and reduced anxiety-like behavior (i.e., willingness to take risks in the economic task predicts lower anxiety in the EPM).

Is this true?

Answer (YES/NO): NO